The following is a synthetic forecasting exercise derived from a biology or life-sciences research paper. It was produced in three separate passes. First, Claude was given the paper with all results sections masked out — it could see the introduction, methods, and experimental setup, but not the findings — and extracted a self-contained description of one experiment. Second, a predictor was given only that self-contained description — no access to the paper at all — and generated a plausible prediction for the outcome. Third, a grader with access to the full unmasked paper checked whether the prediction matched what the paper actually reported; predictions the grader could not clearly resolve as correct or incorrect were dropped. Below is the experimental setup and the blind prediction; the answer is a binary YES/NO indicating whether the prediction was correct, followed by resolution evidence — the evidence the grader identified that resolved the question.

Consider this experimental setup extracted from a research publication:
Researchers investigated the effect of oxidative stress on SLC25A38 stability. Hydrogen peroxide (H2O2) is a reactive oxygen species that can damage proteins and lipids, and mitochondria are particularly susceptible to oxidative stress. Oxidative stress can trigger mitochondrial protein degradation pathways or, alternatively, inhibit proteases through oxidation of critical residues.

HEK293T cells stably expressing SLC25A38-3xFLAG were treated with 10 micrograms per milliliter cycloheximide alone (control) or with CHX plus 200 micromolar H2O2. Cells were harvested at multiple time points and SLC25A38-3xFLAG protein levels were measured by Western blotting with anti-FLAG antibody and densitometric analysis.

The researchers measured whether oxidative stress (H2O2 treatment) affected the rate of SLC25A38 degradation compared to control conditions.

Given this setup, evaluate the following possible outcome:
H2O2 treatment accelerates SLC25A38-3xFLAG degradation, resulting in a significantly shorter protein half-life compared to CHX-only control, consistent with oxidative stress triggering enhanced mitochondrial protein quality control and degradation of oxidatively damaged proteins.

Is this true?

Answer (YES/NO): NO